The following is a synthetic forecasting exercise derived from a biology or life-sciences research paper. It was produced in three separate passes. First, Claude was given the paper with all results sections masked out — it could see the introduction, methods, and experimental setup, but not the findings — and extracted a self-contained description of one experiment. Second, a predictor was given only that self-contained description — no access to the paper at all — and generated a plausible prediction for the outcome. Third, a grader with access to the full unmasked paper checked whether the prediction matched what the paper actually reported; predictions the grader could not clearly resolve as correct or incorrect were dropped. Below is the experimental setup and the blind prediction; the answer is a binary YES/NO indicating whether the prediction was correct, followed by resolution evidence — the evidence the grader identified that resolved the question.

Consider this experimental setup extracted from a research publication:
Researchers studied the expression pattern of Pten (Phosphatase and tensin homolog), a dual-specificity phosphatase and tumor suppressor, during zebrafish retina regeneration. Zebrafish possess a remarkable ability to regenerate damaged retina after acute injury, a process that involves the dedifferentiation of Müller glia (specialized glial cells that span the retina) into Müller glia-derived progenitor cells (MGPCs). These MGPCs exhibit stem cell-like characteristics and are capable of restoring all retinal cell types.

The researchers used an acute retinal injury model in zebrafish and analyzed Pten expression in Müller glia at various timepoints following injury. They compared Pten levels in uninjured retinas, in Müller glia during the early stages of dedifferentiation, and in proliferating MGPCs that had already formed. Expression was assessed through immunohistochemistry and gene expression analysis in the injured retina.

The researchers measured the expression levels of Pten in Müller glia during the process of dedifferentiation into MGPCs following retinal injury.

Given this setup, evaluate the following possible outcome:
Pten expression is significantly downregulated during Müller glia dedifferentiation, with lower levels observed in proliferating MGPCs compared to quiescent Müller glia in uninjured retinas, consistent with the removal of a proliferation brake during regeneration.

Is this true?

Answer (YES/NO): YES